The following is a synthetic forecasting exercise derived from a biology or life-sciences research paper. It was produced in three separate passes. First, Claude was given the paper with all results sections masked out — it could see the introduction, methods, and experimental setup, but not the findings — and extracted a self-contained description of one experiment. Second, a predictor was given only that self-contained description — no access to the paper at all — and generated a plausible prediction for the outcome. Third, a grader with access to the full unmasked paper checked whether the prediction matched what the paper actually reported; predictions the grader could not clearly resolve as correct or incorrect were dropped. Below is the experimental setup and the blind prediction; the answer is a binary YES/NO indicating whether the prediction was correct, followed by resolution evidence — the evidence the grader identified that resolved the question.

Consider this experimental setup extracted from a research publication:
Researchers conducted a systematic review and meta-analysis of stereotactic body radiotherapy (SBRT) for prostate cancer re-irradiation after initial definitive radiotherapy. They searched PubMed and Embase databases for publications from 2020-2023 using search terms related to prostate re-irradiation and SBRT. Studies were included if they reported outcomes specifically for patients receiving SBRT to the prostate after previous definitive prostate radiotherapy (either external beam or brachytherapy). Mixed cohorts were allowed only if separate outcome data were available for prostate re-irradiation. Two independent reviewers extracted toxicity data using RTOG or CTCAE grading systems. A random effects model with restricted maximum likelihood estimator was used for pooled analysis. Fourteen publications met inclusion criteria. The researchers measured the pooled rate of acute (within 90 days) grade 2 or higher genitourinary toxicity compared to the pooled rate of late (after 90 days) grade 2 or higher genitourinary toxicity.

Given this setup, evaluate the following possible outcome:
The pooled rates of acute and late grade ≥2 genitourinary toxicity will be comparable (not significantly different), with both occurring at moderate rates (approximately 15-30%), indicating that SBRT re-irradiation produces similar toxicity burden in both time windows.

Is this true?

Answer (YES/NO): NO